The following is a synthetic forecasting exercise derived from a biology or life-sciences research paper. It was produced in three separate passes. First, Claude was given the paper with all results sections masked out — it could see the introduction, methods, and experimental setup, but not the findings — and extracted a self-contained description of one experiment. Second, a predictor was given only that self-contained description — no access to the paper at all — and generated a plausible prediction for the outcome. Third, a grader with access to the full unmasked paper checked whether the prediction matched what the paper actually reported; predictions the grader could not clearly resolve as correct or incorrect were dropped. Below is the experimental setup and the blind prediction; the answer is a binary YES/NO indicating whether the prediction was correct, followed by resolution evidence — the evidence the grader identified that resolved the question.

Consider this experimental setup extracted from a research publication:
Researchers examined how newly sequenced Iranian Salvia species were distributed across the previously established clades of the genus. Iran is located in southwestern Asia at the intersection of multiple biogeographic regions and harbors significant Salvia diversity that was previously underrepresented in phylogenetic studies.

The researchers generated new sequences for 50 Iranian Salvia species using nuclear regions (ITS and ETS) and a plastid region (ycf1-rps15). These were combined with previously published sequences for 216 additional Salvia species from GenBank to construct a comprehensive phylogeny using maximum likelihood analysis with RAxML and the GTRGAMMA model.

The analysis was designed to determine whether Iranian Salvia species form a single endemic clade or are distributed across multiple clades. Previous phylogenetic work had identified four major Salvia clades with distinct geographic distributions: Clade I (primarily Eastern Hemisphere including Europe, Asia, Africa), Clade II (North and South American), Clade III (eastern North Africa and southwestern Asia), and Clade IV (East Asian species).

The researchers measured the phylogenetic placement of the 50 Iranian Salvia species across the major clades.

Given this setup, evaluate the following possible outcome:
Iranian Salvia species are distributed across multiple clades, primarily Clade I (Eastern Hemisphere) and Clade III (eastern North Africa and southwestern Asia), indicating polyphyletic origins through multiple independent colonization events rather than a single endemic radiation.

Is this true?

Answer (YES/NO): YES